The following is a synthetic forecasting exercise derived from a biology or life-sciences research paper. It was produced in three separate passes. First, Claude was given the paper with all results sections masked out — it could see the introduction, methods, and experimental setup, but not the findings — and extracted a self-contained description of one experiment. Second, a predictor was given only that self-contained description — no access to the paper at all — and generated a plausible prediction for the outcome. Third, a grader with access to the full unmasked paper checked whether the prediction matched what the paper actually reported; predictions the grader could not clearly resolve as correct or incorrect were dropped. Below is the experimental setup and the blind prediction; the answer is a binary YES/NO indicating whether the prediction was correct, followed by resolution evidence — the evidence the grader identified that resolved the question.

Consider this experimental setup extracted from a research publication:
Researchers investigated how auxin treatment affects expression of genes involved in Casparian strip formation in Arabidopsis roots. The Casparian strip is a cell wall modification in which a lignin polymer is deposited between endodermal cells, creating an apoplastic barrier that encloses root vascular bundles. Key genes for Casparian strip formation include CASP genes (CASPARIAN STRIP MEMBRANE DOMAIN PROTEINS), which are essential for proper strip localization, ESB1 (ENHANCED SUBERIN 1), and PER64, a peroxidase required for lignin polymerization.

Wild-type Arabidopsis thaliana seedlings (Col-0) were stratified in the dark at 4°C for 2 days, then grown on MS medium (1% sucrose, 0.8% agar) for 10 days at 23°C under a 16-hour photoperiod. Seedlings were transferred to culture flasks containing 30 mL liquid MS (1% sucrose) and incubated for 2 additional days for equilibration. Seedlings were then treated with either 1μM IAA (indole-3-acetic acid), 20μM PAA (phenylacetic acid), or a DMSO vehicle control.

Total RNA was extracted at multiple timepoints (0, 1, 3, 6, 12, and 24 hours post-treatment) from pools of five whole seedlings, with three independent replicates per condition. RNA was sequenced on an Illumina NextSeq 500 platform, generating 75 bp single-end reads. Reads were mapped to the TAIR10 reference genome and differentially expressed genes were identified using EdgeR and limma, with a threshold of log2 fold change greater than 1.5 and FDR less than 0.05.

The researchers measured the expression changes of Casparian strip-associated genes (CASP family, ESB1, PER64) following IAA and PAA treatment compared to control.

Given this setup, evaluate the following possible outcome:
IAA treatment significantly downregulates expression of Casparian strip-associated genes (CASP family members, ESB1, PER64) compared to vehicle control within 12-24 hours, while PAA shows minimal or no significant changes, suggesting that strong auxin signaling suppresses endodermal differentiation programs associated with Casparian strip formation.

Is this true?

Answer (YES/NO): NO